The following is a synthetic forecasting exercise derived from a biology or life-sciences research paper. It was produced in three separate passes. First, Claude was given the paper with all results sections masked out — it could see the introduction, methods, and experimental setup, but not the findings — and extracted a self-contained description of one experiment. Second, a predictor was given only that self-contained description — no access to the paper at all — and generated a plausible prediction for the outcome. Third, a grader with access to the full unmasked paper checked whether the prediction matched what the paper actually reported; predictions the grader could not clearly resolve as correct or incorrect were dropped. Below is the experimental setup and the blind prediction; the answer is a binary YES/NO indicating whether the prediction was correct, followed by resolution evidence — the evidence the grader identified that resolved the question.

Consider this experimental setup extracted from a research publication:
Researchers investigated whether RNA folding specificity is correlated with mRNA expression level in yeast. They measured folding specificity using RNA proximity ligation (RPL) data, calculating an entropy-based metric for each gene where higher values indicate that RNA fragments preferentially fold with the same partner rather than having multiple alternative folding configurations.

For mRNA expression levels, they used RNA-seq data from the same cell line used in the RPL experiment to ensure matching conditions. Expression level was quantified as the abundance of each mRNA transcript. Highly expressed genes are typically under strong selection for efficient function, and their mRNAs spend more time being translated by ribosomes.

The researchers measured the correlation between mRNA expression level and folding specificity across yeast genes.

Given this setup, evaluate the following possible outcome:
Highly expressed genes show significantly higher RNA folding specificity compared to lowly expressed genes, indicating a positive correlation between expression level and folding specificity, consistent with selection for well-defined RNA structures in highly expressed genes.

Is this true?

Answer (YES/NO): YES